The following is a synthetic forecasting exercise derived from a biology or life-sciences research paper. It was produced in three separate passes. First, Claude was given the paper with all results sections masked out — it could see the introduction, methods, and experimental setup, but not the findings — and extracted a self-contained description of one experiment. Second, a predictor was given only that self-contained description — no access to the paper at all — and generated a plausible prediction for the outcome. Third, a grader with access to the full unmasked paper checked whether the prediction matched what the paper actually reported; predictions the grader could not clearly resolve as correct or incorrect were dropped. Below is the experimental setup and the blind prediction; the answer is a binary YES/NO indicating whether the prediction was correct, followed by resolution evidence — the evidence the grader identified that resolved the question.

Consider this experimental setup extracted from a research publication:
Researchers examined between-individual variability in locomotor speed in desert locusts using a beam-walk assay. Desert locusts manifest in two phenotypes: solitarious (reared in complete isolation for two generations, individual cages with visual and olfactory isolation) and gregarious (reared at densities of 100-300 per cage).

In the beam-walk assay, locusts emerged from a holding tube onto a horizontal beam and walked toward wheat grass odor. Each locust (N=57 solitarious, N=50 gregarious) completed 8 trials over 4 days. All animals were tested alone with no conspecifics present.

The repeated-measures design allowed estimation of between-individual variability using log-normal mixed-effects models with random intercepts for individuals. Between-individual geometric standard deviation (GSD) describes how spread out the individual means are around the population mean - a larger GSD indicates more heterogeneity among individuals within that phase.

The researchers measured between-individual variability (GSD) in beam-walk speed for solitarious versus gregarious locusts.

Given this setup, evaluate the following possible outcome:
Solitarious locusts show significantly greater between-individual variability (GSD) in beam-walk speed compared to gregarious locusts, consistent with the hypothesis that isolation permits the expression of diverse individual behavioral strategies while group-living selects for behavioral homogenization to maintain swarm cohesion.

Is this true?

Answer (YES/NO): YES